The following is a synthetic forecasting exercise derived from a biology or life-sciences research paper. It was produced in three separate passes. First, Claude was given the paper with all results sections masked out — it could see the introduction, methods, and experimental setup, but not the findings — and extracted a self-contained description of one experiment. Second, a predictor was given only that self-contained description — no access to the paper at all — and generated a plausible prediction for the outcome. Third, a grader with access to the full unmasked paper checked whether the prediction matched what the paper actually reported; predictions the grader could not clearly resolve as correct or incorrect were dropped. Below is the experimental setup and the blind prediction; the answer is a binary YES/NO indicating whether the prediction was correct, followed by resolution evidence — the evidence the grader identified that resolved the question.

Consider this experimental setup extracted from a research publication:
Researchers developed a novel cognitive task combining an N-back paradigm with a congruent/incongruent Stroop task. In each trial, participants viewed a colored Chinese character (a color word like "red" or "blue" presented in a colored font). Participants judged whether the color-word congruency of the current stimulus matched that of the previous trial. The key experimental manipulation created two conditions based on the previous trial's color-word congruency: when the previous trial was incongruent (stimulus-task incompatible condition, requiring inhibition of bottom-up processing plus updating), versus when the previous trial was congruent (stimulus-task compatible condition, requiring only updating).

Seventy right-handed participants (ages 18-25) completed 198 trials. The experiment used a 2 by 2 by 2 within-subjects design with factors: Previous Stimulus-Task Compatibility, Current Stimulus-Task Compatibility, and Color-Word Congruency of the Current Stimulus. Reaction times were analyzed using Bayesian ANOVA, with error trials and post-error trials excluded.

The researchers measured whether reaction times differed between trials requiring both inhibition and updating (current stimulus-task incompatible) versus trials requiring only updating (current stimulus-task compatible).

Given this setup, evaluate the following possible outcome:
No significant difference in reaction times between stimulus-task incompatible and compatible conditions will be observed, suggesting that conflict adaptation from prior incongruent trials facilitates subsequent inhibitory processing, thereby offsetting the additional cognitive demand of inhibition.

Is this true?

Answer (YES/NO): NO